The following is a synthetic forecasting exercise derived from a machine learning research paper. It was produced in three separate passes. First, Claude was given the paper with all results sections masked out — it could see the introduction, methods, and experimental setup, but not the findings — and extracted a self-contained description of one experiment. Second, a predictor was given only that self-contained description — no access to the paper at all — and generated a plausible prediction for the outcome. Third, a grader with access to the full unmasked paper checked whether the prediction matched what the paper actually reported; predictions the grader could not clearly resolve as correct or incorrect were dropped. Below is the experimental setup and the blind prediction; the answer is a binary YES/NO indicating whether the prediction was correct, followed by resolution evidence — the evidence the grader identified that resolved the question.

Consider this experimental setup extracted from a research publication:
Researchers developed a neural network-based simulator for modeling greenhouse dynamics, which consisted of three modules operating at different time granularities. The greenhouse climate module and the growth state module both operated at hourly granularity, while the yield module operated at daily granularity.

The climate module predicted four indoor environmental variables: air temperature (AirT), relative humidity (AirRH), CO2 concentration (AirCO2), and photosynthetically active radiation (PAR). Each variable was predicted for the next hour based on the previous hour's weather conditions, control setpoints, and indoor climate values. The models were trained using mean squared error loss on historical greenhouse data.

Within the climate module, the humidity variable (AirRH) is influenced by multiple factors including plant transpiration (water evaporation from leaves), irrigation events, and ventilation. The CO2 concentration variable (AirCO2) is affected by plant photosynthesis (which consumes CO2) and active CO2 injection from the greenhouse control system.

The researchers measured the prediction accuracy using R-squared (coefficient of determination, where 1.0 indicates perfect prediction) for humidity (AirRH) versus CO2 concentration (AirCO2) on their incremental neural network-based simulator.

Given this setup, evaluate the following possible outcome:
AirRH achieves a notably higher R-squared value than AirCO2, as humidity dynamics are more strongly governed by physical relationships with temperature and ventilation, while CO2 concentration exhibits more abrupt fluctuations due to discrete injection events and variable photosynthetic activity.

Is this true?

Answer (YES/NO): NO